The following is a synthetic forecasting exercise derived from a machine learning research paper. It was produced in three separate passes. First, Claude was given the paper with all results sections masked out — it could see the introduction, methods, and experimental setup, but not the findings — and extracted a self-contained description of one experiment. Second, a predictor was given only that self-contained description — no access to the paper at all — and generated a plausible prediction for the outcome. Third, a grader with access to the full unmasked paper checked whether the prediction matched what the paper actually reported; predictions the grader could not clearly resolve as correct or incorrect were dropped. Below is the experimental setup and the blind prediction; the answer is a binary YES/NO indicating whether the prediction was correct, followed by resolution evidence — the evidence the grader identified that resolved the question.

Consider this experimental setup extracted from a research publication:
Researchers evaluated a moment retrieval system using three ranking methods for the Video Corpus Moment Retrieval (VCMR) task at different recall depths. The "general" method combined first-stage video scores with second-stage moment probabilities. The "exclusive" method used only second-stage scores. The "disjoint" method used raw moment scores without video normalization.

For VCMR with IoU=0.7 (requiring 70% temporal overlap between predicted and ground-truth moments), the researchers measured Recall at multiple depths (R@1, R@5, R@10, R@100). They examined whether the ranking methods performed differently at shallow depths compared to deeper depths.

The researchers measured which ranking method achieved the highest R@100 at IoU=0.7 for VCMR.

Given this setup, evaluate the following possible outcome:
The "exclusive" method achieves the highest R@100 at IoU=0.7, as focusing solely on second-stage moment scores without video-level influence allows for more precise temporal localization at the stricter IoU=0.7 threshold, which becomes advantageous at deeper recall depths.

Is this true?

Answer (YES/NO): YES